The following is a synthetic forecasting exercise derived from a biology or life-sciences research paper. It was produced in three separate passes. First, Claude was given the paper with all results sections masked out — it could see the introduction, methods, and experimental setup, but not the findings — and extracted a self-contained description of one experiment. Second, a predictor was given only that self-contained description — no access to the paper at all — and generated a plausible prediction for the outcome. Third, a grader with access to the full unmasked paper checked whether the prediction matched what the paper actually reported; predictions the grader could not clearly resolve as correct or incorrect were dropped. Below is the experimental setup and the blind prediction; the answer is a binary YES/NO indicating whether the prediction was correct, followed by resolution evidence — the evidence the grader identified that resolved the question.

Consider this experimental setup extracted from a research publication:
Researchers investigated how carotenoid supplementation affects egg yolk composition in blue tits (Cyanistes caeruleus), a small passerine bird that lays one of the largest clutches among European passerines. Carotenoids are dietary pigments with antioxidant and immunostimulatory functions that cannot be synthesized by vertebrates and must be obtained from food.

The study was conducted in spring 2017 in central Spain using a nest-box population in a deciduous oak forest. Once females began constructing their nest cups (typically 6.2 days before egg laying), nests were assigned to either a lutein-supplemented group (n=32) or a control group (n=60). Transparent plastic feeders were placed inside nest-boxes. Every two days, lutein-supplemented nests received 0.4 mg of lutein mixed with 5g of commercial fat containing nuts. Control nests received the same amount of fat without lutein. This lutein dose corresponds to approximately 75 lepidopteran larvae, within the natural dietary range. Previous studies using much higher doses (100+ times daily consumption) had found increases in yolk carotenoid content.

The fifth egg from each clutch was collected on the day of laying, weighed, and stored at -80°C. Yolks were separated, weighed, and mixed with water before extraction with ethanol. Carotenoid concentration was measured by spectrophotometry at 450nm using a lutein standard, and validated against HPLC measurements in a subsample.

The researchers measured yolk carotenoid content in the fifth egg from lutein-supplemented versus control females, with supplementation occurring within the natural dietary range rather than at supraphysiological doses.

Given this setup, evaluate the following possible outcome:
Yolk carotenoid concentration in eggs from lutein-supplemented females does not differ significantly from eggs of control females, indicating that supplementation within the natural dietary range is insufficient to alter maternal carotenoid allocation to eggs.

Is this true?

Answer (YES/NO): YES